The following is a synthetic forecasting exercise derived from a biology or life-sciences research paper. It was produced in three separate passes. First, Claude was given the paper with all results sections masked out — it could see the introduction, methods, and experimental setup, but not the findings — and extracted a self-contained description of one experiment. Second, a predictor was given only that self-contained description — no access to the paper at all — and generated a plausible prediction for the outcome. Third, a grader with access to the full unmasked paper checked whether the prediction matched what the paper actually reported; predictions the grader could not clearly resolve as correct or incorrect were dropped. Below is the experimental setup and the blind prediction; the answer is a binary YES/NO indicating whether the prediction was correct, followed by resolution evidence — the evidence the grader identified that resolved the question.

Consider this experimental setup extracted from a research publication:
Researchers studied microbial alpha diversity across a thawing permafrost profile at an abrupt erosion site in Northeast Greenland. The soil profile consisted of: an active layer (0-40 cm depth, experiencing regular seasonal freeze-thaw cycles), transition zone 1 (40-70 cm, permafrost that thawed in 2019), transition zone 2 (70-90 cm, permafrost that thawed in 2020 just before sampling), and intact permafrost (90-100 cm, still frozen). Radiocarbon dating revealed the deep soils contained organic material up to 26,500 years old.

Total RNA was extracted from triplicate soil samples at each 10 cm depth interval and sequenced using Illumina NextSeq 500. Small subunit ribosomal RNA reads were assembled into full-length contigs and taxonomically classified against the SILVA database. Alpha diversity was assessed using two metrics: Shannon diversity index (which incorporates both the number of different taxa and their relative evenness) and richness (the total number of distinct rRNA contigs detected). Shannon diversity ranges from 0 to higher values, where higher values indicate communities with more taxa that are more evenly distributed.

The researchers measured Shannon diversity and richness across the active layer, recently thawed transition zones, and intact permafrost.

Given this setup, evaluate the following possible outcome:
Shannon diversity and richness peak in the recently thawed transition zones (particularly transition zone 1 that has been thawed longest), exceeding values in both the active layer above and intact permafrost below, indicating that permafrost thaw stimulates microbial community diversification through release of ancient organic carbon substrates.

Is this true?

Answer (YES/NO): NO